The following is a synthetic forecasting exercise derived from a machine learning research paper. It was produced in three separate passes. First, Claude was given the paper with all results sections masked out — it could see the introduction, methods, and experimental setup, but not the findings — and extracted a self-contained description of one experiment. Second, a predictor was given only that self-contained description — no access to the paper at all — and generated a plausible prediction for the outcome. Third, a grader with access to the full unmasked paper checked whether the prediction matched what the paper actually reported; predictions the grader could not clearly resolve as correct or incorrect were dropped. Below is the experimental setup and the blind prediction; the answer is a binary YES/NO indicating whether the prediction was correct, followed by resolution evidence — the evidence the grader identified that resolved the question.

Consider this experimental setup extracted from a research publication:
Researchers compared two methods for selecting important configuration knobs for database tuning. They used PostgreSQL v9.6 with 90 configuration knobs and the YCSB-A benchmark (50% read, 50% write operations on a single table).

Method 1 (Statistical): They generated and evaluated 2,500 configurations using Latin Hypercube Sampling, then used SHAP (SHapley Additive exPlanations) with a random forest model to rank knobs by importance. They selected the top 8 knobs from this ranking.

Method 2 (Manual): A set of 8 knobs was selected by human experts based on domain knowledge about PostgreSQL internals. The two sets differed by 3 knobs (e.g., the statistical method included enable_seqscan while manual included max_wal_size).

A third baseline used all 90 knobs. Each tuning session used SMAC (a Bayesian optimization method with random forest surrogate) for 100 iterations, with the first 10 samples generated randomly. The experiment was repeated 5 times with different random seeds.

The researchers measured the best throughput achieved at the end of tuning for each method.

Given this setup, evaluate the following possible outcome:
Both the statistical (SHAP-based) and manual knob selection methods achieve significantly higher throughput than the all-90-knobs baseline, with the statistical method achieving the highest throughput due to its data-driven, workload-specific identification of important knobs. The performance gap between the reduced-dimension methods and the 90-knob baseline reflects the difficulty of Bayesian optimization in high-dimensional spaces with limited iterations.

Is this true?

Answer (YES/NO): NO